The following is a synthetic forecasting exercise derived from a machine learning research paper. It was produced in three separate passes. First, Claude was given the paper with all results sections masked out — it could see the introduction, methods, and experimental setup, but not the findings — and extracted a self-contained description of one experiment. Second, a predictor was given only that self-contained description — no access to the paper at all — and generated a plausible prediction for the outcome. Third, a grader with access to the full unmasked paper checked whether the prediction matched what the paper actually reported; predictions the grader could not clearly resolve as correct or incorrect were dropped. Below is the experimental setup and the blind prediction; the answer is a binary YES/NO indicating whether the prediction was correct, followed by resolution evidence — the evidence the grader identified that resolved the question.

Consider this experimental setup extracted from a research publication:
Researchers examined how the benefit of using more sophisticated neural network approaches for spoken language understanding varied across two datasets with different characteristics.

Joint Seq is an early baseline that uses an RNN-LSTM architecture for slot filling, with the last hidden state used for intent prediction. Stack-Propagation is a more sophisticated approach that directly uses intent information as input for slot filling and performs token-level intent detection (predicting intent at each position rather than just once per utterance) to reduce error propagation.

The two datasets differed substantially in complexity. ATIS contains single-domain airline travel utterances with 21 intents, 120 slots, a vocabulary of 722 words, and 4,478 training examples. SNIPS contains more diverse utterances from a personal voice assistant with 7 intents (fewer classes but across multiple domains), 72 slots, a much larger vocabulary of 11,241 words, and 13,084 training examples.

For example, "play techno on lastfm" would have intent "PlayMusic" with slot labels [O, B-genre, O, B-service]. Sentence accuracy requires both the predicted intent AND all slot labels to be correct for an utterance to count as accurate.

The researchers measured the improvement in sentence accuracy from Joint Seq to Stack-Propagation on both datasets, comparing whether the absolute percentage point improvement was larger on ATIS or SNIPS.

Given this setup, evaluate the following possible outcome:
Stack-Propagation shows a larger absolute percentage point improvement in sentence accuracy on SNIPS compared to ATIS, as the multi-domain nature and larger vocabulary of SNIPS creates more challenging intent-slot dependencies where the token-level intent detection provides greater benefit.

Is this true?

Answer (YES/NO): YES